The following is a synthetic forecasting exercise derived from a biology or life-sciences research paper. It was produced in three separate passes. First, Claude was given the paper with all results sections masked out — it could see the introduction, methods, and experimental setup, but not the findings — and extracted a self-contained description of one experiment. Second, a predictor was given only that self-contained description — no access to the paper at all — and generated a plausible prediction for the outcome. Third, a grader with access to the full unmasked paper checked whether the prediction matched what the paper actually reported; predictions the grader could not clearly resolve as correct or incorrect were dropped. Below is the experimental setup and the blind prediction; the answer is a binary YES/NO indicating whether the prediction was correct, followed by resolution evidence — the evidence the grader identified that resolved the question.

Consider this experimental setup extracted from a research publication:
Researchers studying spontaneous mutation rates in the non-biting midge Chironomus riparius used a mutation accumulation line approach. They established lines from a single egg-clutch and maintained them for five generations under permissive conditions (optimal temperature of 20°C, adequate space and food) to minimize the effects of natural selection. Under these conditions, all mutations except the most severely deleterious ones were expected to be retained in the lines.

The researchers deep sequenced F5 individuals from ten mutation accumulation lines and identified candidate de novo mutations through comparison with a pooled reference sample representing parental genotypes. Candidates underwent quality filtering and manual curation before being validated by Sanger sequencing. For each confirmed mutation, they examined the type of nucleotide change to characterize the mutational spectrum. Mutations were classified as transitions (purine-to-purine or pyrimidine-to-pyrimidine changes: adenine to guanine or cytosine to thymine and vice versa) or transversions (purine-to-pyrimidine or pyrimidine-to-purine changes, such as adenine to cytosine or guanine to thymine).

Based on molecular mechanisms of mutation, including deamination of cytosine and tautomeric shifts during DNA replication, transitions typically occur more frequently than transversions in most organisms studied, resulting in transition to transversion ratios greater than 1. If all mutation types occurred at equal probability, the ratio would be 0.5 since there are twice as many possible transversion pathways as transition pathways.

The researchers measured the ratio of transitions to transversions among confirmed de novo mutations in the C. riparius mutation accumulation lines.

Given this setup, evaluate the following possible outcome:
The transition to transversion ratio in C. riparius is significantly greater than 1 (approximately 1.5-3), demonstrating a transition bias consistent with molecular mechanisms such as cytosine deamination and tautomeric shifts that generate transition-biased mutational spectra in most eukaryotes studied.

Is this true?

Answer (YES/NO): YES